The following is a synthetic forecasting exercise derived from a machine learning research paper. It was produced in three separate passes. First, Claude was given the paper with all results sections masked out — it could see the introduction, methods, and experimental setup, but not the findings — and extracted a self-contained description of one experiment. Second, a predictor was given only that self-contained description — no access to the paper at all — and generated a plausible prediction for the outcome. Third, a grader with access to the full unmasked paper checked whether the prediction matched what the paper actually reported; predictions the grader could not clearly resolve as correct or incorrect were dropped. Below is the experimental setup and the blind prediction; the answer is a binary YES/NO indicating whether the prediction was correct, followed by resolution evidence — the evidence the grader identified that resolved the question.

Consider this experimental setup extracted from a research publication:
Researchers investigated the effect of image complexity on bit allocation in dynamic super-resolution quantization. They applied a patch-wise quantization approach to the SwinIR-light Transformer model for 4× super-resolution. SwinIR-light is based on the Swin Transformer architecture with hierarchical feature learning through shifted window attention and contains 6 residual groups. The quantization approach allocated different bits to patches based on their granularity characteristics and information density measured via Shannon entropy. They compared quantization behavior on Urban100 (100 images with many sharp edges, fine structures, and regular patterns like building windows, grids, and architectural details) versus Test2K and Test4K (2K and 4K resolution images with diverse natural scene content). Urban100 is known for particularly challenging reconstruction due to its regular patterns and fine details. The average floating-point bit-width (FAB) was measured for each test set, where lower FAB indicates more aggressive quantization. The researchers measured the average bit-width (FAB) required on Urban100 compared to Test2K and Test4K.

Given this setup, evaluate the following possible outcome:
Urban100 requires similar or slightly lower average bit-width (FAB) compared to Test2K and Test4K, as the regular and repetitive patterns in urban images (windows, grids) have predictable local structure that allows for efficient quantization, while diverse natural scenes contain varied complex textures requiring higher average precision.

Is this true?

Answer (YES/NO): NO